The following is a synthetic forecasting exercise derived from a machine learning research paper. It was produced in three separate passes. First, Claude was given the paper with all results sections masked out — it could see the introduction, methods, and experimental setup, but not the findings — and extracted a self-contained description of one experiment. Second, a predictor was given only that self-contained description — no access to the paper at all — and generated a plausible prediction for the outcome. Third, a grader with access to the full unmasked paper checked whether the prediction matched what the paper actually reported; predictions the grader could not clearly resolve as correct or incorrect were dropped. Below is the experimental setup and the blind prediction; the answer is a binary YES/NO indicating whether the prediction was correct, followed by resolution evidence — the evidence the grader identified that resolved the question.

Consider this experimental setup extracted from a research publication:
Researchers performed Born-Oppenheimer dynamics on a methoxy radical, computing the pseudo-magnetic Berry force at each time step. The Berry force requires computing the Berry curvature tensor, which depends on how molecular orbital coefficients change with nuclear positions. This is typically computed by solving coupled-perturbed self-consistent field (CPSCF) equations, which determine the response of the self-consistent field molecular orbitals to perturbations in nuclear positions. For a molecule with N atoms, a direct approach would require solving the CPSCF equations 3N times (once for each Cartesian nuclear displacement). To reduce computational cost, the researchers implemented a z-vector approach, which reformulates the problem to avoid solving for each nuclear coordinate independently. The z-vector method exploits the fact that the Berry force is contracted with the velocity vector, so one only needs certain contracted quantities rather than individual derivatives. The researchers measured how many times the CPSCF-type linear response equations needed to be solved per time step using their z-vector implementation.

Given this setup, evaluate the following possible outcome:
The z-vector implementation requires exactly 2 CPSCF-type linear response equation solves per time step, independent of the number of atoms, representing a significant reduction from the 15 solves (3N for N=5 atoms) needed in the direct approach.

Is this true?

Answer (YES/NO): YES